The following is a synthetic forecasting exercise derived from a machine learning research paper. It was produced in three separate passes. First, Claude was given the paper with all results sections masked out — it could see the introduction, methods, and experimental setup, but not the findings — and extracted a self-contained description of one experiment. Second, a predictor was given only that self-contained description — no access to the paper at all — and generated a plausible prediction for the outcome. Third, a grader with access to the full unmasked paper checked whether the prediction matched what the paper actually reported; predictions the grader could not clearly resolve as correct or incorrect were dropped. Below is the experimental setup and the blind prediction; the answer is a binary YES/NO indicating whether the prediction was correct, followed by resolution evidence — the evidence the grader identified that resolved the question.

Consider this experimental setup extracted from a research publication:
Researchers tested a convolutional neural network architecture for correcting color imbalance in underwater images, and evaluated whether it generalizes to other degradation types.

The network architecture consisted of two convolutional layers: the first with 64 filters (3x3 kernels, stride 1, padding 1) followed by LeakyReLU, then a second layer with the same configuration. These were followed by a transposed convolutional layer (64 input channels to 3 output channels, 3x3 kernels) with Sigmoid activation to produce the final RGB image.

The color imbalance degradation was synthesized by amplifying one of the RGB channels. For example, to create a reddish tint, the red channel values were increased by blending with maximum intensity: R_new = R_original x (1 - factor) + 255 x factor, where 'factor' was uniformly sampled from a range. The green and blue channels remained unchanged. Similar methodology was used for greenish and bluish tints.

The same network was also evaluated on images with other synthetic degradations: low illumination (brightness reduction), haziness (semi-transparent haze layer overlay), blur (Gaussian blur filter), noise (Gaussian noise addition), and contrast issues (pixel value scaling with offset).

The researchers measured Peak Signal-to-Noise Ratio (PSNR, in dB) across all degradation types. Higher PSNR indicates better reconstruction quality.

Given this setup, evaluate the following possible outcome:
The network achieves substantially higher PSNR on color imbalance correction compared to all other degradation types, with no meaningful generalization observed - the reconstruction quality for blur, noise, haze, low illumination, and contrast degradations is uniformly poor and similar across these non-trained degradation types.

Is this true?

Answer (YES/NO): NO